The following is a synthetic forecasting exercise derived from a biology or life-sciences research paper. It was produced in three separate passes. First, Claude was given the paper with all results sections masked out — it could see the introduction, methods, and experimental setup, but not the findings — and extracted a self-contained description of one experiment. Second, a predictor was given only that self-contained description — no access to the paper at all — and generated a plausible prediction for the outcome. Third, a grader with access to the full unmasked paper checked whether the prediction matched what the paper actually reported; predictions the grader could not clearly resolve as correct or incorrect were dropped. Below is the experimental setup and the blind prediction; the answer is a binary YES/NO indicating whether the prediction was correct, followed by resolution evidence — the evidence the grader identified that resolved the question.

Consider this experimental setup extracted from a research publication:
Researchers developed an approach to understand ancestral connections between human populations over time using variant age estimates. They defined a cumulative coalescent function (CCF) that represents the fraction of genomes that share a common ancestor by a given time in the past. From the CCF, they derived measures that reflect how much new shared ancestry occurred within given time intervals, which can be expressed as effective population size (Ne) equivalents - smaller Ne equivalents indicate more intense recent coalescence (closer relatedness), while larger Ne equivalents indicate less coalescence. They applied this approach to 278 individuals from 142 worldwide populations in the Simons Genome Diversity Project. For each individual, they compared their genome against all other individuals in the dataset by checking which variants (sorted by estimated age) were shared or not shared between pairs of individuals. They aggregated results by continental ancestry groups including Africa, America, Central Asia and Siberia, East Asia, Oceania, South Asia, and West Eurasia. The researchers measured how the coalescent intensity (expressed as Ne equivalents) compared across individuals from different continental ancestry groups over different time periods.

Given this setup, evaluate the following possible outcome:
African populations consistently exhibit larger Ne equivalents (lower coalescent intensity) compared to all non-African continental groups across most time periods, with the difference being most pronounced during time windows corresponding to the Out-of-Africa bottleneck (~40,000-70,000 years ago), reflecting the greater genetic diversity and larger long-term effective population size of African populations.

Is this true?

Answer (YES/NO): YES